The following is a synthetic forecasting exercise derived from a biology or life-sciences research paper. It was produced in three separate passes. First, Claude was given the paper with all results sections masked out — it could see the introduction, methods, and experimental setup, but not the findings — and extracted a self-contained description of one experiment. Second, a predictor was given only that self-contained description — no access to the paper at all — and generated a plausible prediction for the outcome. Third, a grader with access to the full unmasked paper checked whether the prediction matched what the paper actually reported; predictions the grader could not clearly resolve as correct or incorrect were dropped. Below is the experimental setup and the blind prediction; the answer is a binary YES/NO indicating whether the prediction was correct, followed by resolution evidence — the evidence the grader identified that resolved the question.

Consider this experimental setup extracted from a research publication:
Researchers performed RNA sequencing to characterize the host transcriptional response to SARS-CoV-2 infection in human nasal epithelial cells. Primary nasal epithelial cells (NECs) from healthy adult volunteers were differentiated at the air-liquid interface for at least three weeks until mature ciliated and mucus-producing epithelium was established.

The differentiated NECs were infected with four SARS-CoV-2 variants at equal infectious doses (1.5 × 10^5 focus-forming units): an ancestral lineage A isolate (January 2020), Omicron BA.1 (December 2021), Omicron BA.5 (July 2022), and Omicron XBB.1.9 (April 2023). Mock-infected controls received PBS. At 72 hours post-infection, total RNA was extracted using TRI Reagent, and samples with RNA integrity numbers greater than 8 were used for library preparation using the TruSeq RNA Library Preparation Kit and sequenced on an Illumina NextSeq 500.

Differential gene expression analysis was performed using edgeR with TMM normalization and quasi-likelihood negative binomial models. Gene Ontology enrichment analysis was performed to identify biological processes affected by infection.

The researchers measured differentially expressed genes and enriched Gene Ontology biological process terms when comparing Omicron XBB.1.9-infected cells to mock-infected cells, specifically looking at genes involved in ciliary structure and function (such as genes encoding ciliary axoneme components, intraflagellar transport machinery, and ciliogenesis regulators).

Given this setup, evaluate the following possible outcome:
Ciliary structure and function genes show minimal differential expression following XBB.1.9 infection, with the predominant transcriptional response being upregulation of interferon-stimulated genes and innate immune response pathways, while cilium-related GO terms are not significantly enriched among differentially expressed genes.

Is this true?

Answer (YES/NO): NO